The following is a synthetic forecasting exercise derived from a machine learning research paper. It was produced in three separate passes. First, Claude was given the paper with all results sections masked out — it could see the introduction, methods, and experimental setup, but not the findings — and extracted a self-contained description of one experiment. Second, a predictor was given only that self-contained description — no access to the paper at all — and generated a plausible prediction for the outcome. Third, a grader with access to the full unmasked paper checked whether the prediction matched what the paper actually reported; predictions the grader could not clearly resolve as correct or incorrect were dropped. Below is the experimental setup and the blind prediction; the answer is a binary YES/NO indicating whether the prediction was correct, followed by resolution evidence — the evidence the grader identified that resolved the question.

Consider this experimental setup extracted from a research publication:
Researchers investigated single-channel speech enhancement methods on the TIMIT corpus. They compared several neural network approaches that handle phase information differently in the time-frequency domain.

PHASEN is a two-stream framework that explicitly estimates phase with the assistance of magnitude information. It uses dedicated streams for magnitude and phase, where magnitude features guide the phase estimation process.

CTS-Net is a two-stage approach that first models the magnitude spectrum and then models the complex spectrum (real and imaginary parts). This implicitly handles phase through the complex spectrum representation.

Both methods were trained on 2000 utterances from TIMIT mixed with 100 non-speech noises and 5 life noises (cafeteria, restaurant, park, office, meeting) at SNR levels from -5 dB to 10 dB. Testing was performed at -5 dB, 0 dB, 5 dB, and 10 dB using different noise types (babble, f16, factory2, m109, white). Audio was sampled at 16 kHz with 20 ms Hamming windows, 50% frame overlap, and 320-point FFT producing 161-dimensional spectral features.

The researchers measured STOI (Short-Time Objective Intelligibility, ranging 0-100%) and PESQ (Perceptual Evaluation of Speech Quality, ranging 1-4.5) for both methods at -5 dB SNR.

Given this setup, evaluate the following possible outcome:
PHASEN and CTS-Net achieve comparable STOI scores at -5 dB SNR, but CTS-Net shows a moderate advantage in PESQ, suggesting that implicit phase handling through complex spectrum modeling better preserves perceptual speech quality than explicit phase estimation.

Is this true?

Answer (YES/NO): NO